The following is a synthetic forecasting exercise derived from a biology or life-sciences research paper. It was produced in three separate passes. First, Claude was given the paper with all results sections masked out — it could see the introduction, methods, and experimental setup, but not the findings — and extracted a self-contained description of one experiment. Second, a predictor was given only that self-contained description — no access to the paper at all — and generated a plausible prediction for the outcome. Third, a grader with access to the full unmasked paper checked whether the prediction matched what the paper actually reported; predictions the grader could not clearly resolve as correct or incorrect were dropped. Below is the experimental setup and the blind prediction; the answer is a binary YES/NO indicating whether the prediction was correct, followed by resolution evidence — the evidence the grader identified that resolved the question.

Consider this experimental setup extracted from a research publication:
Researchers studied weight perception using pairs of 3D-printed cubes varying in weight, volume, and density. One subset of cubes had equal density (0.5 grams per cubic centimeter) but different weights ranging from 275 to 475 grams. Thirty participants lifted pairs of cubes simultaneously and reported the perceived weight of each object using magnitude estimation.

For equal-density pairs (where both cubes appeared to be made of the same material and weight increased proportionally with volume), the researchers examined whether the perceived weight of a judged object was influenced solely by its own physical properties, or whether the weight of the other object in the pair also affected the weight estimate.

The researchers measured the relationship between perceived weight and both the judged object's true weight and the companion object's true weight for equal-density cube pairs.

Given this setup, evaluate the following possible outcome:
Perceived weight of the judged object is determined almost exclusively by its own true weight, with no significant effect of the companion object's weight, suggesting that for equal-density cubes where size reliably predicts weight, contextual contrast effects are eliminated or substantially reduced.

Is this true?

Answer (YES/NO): NO